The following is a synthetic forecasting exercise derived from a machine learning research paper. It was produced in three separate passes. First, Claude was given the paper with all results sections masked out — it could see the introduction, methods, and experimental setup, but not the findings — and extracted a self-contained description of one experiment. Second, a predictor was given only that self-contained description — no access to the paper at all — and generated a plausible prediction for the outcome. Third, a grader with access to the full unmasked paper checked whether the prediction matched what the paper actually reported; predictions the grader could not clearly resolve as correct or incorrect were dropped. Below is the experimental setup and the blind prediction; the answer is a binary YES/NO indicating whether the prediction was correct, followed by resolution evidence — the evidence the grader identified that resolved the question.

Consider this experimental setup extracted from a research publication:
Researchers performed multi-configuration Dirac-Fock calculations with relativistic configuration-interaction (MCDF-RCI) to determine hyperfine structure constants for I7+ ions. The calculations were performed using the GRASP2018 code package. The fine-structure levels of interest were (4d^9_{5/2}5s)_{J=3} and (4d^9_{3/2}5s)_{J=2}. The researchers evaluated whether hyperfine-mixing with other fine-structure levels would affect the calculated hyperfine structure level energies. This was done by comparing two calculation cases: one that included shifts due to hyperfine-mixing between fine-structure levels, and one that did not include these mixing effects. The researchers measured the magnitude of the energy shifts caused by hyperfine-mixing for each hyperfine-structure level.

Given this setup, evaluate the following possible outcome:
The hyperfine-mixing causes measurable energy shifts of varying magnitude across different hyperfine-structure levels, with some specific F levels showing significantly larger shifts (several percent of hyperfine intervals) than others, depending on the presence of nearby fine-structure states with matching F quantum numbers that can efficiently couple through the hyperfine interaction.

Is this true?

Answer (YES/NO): NO